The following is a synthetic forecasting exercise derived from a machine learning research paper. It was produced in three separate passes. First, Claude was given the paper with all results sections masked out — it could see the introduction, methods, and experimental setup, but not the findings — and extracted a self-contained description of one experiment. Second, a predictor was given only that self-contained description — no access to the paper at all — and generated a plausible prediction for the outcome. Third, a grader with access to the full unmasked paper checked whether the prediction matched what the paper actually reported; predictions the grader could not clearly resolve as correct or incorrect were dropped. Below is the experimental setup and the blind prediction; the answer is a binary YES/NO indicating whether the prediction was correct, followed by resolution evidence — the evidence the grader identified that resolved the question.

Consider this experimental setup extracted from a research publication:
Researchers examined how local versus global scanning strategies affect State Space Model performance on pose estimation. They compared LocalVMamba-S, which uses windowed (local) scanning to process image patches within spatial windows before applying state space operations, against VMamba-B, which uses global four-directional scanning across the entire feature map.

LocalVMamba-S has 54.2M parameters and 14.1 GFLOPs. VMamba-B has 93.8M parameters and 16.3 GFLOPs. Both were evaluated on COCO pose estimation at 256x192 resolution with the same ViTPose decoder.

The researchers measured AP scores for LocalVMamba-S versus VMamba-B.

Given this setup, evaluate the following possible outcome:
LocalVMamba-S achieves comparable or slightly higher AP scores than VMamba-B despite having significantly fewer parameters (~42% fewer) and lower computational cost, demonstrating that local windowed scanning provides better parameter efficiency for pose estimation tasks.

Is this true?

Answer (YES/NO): NO